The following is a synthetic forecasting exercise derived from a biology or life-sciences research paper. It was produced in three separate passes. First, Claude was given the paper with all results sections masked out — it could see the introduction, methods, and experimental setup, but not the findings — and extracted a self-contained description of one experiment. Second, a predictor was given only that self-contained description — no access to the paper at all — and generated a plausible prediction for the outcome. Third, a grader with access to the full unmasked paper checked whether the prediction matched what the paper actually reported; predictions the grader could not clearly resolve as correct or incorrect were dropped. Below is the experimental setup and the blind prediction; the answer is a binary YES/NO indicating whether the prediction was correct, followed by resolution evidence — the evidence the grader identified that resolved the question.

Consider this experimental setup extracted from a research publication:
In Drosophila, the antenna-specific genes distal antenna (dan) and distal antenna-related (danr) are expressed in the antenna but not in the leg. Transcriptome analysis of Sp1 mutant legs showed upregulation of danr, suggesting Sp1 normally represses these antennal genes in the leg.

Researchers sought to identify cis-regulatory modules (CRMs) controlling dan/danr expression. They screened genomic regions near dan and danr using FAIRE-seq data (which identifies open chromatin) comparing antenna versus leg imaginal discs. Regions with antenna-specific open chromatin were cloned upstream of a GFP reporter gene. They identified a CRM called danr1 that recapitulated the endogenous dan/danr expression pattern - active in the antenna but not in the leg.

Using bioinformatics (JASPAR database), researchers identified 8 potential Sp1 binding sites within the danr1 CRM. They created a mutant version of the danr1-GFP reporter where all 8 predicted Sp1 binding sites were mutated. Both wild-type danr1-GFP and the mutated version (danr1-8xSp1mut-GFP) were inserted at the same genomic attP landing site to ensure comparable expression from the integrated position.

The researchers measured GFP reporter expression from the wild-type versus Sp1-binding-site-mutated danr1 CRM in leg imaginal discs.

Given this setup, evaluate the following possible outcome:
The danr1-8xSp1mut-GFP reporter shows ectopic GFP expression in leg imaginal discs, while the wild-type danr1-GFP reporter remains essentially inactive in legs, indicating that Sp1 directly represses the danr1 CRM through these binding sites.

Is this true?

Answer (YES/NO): NO